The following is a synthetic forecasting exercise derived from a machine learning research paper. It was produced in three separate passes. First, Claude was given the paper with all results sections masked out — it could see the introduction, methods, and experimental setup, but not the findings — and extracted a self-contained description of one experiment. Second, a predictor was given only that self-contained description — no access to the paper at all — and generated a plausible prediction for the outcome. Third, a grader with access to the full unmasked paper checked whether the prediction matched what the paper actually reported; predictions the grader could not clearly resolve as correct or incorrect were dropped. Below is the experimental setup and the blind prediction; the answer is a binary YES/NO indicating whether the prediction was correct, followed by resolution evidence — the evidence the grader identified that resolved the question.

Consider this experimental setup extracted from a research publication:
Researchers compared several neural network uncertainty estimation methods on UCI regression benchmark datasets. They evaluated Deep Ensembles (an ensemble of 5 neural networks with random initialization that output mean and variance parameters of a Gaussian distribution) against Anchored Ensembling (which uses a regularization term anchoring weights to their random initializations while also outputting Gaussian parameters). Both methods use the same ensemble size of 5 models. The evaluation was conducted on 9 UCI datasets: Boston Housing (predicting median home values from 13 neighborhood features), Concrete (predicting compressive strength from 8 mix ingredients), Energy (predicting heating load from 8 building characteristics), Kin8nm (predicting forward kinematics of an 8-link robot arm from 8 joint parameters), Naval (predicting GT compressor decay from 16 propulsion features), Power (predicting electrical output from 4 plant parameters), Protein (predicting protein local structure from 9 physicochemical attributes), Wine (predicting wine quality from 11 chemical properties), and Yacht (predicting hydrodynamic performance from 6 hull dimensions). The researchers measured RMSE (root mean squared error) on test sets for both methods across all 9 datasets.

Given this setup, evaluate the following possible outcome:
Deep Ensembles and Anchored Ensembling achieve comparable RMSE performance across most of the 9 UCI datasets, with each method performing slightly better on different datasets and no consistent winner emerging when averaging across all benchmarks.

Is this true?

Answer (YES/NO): NO